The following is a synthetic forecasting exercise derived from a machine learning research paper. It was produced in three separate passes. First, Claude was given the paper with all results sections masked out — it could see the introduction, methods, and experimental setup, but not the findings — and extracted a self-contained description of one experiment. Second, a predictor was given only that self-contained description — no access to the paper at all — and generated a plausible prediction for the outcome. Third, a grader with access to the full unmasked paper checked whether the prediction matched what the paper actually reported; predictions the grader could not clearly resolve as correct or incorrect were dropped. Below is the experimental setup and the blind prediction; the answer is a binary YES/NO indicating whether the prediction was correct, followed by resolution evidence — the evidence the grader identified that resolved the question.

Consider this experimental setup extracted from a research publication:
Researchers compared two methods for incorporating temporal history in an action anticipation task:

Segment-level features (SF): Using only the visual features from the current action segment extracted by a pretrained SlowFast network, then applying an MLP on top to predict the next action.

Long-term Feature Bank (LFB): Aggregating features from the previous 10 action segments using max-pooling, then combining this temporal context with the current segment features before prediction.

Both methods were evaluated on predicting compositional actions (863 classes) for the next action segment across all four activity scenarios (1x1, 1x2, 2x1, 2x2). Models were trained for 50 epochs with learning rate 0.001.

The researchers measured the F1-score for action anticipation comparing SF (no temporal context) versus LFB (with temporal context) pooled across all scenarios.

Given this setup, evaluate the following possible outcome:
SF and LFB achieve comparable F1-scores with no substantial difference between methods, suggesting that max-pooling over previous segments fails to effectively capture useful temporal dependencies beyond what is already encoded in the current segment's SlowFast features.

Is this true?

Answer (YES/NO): NO